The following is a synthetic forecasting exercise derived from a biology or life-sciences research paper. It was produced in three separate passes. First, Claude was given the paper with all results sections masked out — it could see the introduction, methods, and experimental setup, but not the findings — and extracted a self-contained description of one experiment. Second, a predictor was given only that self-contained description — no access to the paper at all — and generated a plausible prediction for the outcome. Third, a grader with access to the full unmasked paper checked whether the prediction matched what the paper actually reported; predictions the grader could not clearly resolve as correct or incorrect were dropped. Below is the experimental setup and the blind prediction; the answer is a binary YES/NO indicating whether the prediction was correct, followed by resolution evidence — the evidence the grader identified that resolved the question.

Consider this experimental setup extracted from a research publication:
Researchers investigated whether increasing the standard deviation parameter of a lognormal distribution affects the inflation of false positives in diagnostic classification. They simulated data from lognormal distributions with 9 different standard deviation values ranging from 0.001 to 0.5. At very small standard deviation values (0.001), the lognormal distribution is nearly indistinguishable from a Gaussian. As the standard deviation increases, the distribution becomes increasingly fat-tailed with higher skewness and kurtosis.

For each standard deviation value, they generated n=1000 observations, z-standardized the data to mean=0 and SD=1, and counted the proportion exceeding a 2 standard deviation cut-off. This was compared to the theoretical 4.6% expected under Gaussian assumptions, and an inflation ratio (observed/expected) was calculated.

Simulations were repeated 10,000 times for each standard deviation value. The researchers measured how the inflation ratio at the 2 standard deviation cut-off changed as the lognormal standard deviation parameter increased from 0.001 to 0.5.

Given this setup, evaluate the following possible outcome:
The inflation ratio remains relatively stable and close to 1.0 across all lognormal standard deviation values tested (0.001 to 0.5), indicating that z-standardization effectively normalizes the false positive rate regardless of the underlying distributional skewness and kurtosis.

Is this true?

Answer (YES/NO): NO